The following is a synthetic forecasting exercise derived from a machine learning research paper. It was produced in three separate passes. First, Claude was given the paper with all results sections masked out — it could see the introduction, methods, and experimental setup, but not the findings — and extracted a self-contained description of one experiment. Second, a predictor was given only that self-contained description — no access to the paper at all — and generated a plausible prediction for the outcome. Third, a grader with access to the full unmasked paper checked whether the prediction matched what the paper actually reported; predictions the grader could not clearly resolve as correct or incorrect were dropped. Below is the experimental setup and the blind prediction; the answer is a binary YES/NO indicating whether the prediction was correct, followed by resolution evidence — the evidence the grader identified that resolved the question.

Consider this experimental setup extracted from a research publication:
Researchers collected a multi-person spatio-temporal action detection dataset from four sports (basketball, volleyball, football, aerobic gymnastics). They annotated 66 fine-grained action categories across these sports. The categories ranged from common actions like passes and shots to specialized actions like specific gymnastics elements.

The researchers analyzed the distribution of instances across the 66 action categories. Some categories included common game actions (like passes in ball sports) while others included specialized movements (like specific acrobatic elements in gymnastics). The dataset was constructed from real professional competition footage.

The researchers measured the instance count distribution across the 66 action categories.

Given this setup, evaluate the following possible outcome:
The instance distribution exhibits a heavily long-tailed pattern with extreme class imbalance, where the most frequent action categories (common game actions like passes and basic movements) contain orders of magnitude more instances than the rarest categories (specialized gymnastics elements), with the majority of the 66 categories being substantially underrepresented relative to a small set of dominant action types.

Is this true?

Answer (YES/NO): YES